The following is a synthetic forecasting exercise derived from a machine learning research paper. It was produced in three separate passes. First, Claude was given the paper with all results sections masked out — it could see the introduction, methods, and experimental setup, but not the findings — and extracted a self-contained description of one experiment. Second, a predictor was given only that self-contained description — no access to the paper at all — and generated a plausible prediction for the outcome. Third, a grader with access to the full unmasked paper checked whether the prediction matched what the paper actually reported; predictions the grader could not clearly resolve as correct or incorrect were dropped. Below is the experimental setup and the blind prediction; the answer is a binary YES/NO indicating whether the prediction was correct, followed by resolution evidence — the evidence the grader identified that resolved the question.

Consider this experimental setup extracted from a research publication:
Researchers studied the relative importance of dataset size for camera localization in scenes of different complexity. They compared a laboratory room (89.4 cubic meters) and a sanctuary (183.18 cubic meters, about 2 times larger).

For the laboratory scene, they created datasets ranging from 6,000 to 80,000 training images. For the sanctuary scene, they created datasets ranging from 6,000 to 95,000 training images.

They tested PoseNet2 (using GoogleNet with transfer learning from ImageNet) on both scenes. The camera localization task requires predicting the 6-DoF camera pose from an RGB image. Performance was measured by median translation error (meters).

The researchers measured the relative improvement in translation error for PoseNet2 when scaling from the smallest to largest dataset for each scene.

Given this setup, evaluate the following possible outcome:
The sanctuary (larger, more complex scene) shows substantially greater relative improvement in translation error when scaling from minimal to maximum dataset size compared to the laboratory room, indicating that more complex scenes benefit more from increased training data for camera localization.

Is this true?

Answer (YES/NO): YES